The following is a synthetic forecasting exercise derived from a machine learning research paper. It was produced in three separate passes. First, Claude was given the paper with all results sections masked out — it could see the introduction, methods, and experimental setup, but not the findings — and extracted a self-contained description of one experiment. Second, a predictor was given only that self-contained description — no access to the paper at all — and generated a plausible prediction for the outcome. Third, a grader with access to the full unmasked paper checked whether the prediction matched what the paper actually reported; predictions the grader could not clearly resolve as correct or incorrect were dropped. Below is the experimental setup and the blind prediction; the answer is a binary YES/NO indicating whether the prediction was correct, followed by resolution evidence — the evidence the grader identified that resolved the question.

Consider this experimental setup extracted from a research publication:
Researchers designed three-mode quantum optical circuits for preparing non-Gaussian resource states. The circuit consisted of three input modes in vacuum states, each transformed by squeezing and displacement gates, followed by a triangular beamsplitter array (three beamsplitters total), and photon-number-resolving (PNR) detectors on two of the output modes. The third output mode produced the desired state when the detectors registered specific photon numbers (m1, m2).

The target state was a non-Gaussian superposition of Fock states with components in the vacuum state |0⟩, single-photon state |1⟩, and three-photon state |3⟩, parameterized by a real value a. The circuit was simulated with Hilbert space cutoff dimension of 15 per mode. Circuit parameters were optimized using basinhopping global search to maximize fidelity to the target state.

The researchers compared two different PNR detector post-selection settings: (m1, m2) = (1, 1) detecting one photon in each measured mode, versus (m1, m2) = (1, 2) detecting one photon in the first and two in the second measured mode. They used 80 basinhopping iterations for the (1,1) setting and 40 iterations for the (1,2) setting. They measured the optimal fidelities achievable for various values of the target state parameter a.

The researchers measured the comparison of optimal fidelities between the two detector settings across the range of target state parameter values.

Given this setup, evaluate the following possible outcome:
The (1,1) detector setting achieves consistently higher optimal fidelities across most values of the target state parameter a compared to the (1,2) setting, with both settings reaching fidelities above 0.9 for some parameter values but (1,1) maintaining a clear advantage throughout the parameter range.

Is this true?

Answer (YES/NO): NO